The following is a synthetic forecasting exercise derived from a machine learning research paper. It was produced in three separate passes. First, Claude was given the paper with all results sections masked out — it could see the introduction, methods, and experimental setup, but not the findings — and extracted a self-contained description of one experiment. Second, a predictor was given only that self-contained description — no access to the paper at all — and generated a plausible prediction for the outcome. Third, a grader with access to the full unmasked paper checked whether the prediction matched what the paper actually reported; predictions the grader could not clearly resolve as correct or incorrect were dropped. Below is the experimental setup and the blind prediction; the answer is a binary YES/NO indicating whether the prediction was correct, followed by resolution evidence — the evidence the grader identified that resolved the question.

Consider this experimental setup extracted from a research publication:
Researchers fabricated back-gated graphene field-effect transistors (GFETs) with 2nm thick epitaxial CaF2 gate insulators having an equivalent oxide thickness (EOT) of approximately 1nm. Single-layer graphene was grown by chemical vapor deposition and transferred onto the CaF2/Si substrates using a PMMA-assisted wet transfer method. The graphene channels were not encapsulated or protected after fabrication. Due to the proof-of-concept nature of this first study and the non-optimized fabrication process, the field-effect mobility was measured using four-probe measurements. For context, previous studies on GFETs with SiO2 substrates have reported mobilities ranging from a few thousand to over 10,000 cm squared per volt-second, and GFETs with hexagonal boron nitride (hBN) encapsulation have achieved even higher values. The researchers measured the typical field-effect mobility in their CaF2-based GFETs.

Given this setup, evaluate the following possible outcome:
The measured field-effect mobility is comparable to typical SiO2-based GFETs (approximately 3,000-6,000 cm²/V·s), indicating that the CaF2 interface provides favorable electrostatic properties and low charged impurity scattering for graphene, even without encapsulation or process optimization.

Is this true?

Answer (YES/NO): NO